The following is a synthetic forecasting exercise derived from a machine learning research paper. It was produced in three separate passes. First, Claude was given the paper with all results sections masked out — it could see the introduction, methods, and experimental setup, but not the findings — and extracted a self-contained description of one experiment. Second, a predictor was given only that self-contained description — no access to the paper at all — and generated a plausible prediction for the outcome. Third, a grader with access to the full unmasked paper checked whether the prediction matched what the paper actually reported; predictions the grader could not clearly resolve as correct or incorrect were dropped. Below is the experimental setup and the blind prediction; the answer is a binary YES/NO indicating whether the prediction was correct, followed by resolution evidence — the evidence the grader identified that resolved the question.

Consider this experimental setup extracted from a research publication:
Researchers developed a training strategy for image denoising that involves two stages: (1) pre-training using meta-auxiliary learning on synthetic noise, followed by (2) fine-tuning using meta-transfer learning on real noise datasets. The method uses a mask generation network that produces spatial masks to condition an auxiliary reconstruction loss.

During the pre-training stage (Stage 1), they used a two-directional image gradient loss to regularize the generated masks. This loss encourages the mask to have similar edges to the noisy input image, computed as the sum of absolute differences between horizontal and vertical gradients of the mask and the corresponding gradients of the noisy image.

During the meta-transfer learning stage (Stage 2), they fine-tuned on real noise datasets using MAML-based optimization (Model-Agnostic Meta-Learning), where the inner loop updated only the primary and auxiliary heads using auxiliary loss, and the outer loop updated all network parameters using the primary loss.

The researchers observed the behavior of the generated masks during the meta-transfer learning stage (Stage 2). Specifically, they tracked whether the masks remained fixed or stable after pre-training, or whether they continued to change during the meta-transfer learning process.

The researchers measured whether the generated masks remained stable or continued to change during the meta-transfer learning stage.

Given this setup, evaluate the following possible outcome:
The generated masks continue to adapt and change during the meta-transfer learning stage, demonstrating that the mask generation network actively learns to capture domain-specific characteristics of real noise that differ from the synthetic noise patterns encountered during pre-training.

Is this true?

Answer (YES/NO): YES